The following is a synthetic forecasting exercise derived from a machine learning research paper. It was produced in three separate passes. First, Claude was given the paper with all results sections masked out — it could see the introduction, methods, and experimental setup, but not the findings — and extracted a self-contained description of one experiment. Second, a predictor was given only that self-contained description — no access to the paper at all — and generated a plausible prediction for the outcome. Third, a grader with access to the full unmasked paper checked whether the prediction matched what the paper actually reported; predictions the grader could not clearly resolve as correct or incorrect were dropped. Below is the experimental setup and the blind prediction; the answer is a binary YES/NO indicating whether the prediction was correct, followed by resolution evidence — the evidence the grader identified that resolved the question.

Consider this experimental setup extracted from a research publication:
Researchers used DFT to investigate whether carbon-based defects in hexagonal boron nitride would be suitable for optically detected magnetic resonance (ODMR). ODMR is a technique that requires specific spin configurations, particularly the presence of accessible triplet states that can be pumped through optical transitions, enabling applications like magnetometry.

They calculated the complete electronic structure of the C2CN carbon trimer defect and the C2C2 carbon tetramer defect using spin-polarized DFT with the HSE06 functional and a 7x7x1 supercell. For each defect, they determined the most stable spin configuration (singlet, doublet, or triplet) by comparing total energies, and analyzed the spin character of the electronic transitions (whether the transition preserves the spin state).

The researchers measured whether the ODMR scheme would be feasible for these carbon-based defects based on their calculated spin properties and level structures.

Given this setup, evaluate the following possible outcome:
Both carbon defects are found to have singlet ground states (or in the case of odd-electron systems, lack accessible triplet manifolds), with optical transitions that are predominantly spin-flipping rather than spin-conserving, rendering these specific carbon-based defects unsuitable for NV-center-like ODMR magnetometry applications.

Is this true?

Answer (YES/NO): NO